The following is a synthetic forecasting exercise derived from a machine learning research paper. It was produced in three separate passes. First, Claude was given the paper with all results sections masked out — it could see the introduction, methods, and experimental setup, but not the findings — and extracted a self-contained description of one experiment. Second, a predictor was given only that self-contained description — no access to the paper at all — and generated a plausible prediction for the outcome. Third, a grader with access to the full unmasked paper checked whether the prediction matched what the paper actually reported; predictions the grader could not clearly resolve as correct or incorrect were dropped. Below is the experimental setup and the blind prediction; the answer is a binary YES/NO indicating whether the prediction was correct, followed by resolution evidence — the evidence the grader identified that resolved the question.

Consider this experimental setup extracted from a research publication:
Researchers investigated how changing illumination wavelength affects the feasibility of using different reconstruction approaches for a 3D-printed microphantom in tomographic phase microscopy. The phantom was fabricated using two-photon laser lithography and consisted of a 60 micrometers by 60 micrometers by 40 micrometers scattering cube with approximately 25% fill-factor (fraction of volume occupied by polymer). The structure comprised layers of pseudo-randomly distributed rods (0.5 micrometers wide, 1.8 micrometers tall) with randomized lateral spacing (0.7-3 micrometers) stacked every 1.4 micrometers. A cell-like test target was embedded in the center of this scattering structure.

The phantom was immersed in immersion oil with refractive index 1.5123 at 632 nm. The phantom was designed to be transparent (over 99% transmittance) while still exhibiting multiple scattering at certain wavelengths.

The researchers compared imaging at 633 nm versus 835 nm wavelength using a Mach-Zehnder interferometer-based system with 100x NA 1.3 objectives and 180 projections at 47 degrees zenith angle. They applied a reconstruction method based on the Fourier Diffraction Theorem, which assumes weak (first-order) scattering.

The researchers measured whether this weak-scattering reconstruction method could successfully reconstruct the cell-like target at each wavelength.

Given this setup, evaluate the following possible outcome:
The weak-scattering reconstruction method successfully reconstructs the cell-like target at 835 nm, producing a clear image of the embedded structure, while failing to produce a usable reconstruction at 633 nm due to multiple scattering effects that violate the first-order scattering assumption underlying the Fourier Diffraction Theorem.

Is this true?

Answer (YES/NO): YES